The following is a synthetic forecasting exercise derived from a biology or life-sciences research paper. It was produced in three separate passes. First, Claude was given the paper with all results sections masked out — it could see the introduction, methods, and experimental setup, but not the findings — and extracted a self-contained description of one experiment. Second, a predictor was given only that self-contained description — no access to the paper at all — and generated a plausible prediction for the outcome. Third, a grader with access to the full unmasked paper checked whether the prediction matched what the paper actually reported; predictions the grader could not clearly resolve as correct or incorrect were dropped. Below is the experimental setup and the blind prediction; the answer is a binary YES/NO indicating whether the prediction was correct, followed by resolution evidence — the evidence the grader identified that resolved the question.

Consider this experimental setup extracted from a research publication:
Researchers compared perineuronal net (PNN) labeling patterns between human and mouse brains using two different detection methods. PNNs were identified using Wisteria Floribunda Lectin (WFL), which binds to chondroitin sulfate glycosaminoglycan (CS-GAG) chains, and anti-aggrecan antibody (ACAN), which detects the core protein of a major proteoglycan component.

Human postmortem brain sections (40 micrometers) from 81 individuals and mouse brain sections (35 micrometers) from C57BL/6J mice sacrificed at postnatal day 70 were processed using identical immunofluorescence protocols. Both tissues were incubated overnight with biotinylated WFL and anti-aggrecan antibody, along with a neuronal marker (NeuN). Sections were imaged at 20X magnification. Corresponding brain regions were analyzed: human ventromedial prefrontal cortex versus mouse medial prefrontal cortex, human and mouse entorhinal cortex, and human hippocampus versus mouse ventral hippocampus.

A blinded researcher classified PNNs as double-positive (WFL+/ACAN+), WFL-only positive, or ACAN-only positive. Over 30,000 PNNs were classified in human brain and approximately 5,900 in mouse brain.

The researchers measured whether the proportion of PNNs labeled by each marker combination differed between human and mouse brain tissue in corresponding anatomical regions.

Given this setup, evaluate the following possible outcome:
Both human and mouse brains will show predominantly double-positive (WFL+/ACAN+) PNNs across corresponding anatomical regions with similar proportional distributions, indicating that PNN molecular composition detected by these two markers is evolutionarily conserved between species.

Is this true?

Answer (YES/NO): NO